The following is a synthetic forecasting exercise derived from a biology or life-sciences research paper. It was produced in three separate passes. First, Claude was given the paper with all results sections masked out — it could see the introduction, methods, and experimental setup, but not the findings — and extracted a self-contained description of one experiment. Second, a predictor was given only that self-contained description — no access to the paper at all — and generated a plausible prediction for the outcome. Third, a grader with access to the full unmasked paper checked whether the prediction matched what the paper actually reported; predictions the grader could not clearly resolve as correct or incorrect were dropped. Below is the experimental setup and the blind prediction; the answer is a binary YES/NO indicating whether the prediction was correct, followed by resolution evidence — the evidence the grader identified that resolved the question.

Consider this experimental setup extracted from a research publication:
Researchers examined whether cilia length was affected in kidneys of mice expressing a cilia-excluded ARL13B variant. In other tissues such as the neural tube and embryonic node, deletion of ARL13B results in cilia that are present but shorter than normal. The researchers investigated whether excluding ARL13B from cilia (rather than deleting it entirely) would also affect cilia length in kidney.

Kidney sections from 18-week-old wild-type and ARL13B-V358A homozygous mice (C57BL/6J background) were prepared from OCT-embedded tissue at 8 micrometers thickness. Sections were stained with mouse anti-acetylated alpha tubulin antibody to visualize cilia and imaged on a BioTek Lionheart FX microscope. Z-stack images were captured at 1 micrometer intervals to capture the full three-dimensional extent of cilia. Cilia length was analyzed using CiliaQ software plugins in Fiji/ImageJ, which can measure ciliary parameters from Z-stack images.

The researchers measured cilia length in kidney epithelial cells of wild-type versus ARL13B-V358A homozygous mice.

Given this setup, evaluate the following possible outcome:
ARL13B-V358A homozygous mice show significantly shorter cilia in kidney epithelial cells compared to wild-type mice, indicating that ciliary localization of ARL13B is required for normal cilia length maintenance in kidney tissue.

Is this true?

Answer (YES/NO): NO